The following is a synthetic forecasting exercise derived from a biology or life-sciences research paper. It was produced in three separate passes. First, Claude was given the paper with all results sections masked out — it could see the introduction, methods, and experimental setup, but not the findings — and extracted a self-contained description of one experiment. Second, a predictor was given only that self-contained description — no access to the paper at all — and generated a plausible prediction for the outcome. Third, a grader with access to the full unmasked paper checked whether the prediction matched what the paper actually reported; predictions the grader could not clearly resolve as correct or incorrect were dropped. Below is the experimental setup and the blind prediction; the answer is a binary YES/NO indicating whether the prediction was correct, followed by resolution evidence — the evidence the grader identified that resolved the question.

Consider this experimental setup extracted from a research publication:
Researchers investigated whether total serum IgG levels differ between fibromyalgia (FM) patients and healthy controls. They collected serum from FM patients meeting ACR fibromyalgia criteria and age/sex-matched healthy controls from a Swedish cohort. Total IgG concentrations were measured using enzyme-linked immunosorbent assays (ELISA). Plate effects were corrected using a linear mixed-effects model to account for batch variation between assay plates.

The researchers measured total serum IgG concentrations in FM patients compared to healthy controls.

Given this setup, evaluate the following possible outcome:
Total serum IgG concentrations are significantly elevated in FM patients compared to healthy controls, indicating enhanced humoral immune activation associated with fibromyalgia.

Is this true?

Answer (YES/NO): NO